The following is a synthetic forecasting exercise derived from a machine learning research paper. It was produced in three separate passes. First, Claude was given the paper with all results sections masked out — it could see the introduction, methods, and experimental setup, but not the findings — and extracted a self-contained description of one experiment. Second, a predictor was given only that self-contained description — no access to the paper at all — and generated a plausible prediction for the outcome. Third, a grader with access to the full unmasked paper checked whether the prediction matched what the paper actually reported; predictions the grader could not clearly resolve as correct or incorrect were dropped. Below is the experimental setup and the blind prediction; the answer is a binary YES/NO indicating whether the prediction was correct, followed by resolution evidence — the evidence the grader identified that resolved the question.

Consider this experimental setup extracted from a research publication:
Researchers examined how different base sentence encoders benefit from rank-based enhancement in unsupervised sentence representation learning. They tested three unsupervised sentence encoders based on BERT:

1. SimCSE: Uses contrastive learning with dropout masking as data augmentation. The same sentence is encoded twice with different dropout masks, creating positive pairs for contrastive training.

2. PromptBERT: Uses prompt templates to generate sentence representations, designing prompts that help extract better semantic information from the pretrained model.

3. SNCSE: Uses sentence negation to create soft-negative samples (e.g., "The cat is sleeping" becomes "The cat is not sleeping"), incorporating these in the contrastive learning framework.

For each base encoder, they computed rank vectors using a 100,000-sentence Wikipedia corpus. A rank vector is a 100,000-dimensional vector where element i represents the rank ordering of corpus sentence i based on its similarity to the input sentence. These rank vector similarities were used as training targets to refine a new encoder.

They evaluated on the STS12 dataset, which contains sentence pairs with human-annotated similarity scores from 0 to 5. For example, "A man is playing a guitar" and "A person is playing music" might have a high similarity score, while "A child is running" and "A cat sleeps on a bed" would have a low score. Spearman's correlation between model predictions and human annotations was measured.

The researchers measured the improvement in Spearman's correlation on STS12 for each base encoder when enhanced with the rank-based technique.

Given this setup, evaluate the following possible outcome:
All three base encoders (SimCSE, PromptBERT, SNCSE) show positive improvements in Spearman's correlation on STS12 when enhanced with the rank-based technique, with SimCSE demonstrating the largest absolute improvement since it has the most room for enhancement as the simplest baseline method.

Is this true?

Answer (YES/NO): YES